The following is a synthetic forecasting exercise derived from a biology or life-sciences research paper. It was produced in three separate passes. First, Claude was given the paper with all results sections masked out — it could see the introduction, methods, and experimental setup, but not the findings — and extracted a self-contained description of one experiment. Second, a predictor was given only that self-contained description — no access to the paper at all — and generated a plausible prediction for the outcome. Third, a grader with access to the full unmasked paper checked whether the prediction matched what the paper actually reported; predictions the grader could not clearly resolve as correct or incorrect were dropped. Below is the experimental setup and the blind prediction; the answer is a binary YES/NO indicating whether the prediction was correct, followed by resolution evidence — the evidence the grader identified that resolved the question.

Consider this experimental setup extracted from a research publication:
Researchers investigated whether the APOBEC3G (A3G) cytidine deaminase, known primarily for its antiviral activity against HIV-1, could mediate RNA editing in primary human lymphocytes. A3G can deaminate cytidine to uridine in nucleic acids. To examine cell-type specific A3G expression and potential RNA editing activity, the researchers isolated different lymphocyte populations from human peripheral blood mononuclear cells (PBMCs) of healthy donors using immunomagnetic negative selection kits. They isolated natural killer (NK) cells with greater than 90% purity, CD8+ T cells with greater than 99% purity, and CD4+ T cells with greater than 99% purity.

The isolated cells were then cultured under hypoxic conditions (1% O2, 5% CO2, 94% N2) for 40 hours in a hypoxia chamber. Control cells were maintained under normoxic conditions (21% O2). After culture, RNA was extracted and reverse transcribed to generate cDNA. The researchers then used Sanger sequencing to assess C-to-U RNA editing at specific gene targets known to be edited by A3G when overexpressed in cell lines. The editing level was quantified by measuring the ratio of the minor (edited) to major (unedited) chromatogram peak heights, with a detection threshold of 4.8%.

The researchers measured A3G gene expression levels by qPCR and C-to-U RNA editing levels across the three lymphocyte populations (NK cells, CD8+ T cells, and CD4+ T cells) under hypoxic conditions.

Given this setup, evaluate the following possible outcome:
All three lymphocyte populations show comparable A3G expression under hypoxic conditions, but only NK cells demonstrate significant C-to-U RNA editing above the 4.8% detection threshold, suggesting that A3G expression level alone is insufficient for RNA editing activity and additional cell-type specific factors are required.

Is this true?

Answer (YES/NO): NO